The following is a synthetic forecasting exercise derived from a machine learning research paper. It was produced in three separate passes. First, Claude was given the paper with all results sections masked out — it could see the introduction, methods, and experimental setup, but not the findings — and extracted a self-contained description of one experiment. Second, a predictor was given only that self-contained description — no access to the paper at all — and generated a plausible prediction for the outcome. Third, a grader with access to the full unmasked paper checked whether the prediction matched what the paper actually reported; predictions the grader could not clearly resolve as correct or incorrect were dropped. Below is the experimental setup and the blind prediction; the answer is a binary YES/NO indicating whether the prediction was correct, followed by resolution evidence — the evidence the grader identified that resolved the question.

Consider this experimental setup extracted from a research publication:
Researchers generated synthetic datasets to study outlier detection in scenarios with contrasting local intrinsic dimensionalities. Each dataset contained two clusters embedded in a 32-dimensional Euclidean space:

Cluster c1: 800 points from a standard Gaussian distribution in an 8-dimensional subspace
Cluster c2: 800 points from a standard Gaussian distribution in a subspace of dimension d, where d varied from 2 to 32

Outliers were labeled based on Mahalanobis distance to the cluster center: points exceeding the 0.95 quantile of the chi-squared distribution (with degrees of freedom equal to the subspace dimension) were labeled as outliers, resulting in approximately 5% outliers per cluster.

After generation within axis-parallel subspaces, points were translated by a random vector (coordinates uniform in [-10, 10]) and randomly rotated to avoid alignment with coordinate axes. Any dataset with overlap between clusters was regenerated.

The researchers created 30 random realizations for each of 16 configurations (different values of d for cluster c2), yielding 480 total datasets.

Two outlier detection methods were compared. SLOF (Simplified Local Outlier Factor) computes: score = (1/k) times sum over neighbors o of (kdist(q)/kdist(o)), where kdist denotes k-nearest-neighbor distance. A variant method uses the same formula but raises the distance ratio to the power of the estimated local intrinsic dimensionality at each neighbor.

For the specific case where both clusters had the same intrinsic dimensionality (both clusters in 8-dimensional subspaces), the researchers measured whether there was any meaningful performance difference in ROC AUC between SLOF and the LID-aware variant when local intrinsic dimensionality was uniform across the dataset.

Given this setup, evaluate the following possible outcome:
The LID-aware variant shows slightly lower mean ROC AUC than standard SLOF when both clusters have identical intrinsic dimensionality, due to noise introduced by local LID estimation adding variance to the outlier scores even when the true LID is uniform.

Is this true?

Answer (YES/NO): NO